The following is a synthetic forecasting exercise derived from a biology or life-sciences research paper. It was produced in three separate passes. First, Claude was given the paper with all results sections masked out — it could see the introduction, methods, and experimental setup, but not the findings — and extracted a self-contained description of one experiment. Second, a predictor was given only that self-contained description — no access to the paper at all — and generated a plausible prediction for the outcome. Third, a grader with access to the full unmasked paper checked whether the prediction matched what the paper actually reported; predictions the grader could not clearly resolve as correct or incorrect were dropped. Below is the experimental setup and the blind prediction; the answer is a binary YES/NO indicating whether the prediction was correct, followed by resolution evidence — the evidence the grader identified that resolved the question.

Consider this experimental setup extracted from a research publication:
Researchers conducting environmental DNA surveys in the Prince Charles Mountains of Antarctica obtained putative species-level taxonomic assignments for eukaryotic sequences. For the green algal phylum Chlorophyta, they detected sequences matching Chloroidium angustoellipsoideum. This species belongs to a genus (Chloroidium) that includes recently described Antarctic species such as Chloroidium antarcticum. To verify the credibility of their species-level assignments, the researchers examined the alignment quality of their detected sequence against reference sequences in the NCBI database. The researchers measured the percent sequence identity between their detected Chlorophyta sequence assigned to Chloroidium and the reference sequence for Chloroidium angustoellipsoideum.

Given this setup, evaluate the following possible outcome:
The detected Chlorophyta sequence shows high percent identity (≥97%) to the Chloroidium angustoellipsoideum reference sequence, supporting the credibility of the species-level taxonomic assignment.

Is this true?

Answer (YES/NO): YES